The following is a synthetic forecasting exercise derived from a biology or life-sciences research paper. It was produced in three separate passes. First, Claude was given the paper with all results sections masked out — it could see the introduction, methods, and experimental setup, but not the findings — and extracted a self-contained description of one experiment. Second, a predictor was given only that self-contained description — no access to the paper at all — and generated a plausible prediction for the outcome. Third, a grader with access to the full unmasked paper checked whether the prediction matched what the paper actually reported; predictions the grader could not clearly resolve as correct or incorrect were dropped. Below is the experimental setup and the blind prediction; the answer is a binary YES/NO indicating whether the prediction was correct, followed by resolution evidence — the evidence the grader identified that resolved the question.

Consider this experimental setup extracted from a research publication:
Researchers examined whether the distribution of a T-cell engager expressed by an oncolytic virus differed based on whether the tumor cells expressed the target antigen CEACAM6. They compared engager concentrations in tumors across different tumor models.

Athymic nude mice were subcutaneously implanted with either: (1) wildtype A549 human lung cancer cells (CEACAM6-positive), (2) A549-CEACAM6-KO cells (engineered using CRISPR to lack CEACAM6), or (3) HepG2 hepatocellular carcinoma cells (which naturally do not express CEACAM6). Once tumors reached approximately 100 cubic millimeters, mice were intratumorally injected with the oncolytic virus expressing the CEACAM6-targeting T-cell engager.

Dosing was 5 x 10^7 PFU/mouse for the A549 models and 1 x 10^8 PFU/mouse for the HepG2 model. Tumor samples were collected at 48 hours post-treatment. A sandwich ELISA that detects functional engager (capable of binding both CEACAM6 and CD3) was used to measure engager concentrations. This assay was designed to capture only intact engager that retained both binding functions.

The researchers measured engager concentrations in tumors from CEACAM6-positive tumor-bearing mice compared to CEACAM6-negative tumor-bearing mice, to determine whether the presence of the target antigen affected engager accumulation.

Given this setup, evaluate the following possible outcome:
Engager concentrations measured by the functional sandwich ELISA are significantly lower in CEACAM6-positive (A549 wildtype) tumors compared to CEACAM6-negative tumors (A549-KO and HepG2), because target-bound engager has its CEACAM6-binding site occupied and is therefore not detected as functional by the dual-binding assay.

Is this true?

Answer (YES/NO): NO